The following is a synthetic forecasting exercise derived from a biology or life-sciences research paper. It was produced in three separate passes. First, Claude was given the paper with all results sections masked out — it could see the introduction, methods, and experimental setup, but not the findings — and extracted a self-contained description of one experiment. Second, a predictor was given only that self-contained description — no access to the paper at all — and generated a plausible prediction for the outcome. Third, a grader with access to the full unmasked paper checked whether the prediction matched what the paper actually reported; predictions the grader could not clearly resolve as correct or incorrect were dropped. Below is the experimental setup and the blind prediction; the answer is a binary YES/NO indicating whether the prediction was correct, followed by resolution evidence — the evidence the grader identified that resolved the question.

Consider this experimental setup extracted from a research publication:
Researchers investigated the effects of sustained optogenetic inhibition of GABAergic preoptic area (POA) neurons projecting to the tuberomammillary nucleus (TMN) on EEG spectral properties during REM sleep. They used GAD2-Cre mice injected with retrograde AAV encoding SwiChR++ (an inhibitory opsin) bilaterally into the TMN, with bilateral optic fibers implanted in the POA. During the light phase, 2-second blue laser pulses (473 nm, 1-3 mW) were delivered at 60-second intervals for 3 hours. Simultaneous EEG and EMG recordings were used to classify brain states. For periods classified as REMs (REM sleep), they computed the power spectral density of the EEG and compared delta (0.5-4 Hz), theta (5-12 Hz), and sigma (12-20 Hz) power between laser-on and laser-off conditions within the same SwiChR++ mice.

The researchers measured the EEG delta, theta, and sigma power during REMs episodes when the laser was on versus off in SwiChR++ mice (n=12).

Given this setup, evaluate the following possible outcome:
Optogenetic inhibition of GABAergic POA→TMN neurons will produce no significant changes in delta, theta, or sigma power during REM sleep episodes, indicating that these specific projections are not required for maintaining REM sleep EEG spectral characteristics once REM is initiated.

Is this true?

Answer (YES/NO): NO